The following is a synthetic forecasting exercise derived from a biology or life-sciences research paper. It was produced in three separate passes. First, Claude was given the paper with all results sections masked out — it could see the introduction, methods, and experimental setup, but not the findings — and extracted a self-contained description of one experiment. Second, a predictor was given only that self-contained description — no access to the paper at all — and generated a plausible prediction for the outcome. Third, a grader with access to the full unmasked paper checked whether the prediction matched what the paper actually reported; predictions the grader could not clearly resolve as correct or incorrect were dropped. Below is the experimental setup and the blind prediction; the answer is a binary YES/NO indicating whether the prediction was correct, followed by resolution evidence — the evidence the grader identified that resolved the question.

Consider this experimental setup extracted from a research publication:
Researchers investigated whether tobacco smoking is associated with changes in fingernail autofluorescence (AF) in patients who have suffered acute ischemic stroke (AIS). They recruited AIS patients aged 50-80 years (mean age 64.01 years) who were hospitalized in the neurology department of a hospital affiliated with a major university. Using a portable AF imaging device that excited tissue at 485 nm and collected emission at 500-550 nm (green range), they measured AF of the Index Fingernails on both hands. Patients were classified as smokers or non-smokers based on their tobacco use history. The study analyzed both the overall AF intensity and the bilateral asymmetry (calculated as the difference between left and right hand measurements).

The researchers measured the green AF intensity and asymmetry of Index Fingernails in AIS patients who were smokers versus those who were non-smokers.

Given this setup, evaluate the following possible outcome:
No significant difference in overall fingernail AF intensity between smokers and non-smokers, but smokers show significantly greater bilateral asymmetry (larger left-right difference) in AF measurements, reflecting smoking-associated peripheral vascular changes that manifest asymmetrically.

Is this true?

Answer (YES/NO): NO